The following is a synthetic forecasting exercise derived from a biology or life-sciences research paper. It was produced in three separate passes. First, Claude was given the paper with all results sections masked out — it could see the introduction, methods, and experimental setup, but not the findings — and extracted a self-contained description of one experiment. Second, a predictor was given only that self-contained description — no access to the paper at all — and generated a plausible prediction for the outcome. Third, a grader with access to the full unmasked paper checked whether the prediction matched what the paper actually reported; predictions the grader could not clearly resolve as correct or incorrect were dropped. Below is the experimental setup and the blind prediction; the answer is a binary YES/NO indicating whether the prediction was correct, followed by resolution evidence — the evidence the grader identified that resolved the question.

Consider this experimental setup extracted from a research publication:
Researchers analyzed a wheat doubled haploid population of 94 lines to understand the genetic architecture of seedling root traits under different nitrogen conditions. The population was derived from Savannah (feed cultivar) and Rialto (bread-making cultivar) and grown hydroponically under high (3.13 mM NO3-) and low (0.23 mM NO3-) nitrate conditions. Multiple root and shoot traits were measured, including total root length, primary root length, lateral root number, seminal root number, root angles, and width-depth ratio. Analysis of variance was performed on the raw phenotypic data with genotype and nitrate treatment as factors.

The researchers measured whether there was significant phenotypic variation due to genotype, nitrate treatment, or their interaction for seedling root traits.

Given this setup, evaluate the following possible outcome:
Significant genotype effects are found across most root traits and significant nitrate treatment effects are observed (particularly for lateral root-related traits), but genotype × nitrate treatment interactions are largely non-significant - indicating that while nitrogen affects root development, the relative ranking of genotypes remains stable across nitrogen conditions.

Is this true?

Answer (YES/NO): NO